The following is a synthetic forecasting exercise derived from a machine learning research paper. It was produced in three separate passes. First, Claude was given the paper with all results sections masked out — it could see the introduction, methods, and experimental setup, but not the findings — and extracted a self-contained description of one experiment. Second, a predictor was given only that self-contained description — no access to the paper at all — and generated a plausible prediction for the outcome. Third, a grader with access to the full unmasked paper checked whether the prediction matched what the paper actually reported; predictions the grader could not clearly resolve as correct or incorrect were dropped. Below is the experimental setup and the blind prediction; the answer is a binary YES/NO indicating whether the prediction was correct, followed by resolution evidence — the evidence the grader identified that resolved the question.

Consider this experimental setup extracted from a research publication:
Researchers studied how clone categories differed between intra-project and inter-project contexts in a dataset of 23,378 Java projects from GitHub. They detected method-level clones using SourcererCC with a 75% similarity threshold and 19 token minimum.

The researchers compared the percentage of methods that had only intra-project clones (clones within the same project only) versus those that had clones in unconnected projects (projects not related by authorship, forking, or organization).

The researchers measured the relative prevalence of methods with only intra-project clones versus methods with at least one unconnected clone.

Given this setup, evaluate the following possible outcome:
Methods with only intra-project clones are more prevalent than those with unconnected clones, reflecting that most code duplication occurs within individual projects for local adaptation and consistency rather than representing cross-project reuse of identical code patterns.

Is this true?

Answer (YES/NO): YES